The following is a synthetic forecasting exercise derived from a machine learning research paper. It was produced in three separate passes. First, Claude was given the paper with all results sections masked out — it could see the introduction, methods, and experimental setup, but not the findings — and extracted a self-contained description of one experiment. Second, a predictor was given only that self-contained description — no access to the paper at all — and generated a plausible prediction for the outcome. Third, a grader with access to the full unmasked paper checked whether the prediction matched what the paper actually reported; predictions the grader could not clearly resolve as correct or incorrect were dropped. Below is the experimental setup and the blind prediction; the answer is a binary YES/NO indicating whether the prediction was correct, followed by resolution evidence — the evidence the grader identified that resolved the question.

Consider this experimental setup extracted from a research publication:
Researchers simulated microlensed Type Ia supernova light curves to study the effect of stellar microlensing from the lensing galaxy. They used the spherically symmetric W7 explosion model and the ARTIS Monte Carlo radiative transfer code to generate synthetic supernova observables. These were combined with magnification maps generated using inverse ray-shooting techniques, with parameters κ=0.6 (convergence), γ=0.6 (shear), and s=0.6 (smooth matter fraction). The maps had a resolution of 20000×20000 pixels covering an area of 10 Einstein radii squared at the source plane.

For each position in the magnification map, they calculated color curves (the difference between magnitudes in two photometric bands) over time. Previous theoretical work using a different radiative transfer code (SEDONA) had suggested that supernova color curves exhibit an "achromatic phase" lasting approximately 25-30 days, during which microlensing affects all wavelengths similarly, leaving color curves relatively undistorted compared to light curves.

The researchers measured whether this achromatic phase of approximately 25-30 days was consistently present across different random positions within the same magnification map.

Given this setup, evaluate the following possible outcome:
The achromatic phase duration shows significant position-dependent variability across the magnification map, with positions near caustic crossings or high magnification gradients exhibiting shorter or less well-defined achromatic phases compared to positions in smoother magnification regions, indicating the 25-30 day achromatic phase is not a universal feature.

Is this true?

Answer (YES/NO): NO